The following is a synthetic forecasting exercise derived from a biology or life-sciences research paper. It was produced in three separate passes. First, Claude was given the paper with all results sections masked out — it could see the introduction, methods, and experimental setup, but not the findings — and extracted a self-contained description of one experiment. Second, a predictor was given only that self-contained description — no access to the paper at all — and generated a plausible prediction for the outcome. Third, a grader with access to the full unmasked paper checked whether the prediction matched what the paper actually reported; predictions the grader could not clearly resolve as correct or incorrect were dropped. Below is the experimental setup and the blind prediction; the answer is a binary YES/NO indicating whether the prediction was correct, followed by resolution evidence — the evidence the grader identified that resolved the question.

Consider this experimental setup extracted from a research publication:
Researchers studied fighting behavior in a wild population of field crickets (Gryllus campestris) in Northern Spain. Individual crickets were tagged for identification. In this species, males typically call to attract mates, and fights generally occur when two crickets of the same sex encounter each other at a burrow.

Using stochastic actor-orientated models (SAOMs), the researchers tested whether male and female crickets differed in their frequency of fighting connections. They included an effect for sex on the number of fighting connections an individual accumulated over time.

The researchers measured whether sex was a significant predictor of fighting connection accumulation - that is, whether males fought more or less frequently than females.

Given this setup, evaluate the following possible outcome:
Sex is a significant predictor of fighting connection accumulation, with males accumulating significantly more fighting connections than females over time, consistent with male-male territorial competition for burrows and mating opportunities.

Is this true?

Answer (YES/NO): NO